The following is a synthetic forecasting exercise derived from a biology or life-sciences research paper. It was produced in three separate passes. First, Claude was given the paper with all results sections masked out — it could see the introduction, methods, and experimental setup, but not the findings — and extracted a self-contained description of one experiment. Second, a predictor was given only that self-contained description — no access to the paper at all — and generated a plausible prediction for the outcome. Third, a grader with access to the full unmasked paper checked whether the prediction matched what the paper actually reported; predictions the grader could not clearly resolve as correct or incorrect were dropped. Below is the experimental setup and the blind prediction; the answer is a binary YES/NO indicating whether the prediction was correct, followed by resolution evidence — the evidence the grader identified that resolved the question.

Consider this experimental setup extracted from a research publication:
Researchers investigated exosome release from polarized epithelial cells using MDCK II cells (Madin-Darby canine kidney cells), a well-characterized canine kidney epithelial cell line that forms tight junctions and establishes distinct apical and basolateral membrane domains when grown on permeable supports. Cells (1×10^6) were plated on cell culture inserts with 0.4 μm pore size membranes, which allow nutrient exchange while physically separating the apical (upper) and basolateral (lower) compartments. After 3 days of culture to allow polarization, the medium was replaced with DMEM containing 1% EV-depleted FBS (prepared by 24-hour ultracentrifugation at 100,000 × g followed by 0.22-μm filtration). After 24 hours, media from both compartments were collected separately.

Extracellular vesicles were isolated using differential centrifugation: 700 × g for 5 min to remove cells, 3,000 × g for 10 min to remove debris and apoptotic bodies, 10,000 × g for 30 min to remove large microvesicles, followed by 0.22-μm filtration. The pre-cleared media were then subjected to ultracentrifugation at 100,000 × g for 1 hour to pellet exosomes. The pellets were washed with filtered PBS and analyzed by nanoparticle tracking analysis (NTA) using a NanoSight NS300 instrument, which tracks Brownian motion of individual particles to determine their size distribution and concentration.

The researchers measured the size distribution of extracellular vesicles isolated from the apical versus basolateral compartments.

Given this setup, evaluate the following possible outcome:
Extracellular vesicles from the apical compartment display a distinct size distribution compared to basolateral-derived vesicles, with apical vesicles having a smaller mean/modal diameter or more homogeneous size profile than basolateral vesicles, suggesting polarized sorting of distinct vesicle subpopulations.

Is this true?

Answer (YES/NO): NO